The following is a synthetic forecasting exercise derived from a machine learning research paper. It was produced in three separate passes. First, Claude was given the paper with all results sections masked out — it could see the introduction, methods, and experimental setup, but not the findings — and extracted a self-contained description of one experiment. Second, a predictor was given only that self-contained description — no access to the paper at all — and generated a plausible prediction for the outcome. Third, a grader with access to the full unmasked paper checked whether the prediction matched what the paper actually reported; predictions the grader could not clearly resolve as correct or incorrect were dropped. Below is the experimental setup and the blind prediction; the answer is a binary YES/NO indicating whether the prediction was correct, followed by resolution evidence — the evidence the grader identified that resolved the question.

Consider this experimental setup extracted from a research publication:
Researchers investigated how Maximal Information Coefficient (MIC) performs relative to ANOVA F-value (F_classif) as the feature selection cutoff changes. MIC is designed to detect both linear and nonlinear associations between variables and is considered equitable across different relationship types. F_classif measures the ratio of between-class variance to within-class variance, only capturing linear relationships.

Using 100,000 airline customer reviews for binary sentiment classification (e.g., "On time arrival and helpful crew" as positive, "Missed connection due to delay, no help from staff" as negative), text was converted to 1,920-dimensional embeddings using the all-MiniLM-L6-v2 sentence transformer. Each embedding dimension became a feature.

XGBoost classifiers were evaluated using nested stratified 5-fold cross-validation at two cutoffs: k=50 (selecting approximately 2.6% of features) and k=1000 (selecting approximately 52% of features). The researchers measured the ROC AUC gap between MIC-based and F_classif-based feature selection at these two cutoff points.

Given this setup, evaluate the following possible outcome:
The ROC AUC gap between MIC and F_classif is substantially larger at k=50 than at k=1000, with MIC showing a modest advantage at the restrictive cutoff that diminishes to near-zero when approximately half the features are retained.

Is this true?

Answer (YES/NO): NO